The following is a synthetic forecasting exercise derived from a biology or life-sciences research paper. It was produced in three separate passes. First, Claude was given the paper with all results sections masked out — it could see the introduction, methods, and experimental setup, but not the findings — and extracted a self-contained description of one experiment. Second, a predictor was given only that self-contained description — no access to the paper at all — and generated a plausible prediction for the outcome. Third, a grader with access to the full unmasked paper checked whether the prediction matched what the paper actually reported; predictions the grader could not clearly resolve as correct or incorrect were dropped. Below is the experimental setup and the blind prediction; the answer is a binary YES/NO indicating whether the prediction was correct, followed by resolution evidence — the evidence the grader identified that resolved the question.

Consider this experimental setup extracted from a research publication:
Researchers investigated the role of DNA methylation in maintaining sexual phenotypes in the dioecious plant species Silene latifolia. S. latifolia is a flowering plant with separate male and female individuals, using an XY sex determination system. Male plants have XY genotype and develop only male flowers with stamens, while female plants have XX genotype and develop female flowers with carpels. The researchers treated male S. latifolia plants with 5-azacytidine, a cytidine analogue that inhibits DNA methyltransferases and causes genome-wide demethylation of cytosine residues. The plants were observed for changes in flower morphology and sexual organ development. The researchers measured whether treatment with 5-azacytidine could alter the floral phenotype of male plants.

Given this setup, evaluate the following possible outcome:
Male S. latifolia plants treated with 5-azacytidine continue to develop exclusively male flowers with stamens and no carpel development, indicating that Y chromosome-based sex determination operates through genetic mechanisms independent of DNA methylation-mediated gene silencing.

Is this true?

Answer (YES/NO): NO